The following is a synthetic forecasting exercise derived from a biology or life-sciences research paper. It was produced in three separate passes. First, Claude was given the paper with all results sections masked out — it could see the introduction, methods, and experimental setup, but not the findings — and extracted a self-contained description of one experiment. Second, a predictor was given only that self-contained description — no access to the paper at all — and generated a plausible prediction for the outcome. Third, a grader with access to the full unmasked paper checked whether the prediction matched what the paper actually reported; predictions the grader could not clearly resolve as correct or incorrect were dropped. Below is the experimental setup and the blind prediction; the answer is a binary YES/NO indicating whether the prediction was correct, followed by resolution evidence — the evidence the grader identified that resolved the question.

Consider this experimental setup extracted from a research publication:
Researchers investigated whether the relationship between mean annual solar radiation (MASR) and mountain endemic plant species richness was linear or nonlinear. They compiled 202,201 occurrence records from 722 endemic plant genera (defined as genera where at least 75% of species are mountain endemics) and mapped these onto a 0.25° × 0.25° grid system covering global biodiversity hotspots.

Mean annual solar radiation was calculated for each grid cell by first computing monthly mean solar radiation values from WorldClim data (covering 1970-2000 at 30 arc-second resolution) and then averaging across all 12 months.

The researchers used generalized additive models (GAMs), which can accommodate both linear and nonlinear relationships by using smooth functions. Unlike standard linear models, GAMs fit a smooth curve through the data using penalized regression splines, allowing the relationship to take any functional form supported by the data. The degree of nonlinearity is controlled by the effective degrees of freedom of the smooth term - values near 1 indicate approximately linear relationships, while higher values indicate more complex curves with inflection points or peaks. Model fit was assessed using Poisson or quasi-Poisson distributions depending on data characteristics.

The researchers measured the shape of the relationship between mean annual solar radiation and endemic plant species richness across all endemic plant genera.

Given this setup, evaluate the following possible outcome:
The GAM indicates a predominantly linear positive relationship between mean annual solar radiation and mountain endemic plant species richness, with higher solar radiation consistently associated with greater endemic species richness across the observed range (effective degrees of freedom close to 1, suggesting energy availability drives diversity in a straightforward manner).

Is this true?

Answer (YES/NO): NO